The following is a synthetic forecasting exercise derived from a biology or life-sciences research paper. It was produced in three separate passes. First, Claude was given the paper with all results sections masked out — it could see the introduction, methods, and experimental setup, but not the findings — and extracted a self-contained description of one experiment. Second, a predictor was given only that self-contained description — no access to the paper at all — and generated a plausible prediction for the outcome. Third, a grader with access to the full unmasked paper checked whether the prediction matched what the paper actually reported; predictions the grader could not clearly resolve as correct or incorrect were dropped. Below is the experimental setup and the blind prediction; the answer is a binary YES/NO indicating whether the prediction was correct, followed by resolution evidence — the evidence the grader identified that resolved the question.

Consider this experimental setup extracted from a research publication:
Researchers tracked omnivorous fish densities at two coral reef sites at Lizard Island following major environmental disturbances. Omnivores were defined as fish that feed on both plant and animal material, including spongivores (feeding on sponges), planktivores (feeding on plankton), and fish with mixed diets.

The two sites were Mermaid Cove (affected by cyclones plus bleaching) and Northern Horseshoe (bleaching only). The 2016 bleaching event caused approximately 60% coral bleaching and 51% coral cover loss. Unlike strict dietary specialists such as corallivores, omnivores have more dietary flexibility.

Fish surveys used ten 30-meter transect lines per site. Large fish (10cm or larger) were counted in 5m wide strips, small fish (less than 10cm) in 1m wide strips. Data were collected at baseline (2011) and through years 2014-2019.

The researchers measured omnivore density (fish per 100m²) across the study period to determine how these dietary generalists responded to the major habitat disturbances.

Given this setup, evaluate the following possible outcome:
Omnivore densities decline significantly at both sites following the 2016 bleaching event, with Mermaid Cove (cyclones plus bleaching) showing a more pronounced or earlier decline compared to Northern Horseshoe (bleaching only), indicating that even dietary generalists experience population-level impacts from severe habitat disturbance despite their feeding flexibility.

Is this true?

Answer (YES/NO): YES